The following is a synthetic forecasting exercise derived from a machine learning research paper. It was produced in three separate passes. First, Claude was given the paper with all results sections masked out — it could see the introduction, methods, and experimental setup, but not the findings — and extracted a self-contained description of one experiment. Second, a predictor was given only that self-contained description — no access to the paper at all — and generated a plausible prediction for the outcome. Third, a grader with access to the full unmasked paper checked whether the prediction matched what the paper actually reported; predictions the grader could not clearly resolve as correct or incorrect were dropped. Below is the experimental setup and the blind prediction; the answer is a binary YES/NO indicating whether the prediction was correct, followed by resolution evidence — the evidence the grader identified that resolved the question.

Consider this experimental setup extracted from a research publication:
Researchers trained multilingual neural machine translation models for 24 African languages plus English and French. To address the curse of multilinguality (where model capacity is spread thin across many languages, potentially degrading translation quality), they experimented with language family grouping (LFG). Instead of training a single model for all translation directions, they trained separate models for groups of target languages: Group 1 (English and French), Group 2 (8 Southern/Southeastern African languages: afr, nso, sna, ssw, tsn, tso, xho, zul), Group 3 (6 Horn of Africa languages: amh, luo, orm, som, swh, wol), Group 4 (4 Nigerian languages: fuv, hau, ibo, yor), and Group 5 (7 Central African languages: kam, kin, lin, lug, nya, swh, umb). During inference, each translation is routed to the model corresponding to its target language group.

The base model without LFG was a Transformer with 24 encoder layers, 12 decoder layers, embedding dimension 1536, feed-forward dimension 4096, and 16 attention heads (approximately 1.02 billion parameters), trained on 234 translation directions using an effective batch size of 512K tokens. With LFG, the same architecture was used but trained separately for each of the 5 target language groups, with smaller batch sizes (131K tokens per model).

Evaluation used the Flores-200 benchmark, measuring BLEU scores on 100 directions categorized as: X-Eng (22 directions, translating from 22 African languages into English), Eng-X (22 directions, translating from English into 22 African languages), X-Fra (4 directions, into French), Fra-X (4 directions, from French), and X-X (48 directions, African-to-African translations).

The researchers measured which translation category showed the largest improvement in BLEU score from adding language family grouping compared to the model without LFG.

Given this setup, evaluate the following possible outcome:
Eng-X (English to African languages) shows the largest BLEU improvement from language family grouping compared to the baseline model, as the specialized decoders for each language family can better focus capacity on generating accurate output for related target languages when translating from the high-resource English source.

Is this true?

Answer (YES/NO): YES